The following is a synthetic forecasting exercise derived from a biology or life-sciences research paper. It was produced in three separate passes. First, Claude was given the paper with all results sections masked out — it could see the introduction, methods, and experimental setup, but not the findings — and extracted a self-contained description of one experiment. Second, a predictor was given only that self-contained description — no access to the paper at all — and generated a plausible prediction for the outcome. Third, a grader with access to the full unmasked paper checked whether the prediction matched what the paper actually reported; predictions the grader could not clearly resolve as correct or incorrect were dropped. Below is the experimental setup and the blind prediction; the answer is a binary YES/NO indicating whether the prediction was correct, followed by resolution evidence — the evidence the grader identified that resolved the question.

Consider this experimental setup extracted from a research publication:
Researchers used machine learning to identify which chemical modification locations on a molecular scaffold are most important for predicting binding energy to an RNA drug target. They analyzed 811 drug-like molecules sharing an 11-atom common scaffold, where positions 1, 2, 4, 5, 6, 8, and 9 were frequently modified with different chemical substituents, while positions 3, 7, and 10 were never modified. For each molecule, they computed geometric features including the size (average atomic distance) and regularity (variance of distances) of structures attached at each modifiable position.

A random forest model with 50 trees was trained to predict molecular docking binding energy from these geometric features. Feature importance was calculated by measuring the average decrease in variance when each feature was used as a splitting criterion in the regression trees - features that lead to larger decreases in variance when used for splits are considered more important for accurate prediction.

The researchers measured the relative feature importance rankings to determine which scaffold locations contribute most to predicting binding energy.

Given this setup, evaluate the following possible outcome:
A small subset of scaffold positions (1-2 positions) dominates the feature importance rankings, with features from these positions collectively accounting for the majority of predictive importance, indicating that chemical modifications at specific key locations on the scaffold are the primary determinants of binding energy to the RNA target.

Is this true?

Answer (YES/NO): NO